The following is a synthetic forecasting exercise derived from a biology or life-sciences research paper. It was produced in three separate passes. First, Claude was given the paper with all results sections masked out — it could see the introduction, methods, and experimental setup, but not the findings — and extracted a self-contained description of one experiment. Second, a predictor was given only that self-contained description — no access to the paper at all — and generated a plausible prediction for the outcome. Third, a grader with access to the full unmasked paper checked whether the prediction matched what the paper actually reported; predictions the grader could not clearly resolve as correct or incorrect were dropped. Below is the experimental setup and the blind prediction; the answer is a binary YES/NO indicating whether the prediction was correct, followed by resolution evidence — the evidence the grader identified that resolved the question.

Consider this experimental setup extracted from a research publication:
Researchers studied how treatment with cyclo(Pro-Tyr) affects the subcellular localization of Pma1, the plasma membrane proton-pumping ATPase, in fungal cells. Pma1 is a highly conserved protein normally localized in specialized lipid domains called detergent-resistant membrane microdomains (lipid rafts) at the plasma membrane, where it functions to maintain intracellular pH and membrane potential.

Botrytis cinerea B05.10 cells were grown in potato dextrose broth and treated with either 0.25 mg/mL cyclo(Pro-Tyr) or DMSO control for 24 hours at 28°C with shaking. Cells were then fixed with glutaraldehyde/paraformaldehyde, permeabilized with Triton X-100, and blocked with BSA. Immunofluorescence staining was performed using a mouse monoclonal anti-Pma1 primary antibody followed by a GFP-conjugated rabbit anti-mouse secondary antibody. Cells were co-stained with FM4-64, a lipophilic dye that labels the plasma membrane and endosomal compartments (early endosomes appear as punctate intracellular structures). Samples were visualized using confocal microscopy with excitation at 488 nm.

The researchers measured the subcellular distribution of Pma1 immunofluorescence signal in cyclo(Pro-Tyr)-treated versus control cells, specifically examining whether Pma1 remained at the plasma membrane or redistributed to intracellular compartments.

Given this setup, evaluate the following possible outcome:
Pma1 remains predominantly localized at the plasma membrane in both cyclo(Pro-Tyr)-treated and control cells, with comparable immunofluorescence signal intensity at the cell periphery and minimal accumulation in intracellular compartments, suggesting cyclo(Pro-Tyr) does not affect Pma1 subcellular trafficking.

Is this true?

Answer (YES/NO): NO